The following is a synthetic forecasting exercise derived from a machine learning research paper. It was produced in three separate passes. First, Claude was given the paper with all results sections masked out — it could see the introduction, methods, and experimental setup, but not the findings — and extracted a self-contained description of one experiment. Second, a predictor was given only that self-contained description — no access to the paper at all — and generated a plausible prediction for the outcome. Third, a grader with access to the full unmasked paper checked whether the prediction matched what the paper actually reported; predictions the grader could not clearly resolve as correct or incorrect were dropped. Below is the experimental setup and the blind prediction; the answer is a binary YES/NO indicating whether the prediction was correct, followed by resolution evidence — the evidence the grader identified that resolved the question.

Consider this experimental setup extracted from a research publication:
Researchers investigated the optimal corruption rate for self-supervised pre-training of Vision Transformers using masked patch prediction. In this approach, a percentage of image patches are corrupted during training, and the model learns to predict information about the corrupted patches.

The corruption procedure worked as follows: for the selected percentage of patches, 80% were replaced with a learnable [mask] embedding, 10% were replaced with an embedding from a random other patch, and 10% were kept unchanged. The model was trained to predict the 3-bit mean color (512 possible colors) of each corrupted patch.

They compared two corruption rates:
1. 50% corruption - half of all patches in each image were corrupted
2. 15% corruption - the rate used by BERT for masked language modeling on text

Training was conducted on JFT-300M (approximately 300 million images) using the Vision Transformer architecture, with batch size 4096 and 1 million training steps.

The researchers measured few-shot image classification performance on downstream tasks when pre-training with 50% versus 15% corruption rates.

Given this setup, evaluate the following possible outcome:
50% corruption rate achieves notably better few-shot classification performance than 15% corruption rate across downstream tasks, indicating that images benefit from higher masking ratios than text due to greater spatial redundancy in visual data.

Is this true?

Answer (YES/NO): NO